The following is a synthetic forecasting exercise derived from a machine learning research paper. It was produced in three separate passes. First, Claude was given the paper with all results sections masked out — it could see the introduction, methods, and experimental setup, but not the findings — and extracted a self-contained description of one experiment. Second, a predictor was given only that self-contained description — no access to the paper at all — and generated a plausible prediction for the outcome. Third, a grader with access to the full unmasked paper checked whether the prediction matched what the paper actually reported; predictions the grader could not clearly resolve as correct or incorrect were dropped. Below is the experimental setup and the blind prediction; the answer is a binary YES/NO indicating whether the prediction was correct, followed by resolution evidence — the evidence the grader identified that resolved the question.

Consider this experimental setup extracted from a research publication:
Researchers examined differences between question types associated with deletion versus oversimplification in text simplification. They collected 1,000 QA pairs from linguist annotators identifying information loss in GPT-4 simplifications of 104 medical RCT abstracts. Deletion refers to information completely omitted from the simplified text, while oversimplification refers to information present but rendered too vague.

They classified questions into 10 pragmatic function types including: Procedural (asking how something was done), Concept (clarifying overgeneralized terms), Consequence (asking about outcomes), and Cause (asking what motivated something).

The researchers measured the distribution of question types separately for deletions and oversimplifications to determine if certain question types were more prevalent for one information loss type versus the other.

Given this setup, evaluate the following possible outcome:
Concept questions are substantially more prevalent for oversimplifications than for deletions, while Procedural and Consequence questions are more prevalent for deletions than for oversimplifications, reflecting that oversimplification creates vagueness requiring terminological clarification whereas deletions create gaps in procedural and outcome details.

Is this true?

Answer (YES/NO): NO